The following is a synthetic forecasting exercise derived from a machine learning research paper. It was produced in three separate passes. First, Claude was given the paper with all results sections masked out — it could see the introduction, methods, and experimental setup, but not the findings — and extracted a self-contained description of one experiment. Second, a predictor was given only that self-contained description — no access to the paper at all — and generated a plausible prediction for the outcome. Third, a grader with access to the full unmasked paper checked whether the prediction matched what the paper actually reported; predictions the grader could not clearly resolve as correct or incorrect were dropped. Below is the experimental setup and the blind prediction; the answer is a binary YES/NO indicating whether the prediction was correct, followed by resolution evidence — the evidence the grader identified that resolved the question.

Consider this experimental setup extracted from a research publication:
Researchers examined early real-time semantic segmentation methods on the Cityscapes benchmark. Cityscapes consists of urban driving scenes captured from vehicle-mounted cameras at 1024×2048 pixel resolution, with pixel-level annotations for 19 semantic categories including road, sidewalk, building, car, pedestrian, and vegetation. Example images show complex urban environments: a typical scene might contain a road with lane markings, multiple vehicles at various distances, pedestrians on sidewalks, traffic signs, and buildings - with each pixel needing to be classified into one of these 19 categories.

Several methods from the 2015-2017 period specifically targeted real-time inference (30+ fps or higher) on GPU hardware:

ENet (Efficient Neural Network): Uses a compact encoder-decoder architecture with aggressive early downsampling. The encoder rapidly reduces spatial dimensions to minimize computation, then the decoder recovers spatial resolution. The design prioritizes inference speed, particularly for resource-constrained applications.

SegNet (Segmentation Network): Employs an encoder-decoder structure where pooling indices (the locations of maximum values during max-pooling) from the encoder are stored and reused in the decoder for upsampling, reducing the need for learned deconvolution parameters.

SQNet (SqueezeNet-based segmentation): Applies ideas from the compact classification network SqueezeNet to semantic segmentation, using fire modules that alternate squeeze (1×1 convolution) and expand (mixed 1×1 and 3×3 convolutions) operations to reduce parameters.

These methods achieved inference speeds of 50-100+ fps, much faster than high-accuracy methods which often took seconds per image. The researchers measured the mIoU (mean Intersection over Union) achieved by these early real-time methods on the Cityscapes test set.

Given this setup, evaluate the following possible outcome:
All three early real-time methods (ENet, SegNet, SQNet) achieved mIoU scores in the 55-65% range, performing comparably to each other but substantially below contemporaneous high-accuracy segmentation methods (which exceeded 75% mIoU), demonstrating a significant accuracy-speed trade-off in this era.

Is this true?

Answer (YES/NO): YES